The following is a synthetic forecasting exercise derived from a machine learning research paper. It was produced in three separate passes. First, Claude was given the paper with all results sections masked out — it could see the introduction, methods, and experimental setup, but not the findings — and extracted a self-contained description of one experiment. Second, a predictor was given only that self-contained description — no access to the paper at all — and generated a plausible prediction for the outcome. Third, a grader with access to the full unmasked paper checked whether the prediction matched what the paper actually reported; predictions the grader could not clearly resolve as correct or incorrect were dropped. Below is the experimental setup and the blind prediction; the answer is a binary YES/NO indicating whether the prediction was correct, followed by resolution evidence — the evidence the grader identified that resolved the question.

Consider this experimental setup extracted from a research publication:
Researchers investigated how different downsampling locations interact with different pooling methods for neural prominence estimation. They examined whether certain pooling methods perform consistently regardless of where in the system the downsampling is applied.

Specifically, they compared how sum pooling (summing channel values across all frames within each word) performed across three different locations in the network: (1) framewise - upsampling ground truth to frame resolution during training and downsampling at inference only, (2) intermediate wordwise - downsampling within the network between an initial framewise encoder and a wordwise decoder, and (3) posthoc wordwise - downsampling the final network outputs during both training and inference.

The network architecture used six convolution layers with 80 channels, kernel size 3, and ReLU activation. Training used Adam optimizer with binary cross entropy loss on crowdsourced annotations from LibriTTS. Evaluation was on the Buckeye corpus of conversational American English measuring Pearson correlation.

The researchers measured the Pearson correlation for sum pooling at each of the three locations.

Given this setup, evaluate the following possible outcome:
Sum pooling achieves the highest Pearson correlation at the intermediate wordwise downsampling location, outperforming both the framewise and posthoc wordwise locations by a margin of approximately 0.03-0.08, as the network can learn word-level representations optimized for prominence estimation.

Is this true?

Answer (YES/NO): NO